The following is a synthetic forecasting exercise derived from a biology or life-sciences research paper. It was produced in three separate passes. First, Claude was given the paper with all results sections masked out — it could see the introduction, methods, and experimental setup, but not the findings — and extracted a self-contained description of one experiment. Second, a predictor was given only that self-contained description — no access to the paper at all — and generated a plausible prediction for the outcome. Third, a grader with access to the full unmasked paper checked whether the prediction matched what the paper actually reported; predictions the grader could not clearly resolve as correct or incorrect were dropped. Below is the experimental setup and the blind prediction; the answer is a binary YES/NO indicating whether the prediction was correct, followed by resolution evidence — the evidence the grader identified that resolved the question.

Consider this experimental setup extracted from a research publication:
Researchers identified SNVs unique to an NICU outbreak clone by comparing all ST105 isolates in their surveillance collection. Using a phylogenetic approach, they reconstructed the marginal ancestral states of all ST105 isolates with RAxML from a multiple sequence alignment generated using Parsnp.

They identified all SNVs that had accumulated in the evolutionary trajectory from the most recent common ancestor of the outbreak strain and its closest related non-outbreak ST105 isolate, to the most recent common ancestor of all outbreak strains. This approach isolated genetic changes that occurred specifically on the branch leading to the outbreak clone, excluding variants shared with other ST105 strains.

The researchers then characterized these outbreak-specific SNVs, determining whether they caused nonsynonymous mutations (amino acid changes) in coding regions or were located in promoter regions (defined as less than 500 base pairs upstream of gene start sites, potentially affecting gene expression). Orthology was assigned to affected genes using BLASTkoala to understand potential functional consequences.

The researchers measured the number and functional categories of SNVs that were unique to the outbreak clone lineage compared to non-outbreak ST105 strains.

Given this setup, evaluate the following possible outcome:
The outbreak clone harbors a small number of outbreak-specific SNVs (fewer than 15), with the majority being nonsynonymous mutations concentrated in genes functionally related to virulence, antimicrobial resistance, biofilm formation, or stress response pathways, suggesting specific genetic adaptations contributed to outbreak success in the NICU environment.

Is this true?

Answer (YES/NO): NO